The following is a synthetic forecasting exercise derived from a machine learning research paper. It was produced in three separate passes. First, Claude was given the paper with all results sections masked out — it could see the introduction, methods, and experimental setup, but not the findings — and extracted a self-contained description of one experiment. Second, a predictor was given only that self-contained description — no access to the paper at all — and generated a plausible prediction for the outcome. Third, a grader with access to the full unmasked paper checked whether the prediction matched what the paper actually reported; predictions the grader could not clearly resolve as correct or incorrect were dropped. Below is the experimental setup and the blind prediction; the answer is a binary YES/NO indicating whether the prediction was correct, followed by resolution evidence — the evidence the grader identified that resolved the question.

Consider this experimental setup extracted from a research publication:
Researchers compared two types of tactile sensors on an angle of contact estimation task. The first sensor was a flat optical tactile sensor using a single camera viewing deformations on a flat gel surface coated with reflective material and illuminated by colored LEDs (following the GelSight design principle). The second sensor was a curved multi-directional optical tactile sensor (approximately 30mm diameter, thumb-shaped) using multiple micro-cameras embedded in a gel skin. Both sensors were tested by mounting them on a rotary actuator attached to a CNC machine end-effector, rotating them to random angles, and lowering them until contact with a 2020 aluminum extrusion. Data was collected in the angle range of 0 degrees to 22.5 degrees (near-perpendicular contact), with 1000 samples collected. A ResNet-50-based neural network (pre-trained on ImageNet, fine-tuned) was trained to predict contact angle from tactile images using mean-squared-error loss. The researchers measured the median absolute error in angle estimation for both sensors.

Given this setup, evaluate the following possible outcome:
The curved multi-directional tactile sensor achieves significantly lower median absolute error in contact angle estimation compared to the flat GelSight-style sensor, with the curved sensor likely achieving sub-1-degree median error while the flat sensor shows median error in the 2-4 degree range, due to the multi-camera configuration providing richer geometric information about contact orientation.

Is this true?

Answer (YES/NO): NO